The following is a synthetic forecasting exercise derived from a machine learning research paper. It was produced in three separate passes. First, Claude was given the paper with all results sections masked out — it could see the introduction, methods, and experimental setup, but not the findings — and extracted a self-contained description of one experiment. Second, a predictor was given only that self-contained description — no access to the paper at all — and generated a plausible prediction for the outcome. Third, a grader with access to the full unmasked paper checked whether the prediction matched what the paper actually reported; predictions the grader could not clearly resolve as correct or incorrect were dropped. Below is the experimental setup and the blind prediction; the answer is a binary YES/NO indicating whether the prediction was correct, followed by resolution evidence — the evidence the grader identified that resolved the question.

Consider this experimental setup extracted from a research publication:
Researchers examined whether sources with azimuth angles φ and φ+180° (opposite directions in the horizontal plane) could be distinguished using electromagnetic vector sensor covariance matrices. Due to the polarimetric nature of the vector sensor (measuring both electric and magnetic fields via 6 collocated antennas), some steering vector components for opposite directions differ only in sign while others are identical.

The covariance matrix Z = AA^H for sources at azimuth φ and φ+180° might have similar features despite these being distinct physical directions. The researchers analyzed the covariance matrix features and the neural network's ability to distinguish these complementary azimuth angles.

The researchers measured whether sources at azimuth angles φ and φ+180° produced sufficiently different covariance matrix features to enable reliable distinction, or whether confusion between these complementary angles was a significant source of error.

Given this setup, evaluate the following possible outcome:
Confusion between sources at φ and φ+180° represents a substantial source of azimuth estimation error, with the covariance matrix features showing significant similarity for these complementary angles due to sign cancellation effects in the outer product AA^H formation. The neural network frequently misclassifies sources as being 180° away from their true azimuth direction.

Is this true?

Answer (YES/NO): NO